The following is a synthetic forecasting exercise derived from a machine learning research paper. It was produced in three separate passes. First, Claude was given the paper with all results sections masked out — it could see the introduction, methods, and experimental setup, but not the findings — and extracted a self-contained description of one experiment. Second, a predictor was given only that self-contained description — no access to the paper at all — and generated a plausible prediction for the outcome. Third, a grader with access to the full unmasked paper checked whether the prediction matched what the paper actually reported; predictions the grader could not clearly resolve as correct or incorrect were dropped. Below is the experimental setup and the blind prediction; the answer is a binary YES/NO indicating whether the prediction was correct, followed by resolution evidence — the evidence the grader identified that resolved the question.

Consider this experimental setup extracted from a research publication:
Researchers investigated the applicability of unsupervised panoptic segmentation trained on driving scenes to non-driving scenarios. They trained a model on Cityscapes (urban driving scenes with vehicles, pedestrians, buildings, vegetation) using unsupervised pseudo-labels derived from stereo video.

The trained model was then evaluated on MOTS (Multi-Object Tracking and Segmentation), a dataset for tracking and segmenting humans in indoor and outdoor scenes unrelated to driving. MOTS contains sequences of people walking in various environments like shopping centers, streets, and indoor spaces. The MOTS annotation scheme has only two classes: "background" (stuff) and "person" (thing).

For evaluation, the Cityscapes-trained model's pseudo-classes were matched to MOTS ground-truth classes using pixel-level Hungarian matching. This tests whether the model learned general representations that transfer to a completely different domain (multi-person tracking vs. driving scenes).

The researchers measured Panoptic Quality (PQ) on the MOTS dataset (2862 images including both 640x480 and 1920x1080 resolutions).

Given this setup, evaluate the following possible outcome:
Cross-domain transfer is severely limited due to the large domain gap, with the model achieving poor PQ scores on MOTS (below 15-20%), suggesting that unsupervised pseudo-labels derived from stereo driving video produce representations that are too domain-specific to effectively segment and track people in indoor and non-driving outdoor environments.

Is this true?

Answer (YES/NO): NO